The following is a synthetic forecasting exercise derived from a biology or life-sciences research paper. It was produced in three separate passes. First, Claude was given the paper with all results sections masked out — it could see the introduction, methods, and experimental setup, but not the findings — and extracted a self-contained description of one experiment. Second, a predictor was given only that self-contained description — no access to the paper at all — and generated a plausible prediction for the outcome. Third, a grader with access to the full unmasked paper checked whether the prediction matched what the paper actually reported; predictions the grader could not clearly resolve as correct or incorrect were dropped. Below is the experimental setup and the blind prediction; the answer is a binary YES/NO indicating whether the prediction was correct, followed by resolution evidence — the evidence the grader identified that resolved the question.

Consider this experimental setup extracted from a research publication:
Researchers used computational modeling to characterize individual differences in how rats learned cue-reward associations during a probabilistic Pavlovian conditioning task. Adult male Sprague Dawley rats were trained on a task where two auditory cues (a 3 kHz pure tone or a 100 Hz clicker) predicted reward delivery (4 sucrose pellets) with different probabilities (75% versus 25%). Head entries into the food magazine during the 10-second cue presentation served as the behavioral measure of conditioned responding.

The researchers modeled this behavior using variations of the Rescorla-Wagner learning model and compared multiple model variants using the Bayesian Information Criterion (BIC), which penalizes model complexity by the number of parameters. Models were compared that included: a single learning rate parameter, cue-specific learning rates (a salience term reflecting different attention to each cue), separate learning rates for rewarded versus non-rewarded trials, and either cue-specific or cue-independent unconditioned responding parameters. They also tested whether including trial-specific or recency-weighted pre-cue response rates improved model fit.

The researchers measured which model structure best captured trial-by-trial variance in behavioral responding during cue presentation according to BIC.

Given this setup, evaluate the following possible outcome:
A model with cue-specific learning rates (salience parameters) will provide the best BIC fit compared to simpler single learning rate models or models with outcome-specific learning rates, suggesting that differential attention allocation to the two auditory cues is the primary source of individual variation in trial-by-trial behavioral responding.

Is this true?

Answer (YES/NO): NO